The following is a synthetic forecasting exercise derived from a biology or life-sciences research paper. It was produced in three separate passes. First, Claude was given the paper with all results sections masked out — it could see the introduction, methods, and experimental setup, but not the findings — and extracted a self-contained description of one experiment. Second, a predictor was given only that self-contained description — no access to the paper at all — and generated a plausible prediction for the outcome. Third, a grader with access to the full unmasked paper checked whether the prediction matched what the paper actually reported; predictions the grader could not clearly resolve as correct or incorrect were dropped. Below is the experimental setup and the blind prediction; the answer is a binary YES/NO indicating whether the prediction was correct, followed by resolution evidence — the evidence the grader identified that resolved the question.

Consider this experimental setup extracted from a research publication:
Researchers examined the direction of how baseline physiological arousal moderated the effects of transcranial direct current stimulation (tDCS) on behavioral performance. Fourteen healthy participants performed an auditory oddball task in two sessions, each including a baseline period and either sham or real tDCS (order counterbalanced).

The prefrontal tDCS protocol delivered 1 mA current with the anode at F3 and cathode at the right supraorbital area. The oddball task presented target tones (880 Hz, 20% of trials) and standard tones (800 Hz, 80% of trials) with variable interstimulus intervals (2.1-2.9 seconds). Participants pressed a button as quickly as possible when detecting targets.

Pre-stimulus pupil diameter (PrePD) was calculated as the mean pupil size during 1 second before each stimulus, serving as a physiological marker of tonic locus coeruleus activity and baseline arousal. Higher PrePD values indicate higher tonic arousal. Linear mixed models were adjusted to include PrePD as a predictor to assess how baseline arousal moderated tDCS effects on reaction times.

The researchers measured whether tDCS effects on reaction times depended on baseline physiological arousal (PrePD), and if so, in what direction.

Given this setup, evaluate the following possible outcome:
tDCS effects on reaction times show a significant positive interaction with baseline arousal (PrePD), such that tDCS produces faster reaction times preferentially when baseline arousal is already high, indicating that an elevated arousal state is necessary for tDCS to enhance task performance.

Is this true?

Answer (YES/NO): NO